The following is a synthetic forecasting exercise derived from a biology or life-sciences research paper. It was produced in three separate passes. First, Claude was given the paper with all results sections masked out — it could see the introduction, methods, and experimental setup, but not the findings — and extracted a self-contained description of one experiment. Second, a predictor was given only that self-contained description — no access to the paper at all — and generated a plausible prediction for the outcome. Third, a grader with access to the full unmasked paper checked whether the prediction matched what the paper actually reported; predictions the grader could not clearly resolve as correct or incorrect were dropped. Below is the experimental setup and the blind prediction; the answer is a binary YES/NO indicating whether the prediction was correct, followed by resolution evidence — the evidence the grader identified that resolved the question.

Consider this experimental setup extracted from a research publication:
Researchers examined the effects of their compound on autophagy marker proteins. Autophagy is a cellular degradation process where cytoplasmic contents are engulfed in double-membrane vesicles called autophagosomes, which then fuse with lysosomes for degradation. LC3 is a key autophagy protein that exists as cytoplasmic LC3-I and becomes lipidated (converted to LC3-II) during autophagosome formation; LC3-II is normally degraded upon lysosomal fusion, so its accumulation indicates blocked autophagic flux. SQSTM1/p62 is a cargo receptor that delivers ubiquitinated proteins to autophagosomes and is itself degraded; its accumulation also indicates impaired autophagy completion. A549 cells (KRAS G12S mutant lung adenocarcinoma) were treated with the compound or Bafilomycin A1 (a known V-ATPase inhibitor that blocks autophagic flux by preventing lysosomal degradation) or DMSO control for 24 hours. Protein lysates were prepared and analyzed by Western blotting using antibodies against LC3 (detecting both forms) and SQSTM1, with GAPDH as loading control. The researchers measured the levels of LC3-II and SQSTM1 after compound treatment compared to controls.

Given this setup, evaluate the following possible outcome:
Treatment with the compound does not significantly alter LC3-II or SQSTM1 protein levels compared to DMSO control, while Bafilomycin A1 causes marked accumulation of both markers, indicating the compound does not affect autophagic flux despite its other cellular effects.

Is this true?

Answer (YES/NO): NO